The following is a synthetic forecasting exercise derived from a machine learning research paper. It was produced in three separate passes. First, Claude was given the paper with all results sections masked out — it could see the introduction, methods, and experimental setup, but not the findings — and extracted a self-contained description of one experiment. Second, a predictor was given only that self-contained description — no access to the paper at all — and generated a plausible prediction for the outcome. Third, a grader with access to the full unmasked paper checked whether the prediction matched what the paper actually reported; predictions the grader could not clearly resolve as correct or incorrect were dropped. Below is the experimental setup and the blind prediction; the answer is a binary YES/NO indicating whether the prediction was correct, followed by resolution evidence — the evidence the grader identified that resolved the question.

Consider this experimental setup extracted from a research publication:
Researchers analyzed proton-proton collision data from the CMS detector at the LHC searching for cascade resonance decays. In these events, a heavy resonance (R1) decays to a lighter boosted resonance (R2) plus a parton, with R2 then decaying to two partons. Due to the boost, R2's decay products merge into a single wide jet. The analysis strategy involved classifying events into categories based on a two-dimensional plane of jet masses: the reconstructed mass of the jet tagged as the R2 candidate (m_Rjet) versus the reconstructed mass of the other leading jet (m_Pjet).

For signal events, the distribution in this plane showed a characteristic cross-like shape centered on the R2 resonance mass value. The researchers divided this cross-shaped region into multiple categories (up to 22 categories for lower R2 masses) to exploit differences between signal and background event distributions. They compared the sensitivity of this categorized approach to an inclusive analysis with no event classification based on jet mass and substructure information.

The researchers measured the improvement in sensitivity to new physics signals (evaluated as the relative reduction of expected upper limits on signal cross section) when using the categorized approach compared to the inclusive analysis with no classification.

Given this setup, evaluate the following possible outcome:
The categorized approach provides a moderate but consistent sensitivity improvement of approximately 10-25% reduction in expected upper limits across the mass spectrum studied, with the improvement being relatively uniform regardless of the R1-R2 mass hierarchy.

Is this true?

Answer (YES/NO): NO